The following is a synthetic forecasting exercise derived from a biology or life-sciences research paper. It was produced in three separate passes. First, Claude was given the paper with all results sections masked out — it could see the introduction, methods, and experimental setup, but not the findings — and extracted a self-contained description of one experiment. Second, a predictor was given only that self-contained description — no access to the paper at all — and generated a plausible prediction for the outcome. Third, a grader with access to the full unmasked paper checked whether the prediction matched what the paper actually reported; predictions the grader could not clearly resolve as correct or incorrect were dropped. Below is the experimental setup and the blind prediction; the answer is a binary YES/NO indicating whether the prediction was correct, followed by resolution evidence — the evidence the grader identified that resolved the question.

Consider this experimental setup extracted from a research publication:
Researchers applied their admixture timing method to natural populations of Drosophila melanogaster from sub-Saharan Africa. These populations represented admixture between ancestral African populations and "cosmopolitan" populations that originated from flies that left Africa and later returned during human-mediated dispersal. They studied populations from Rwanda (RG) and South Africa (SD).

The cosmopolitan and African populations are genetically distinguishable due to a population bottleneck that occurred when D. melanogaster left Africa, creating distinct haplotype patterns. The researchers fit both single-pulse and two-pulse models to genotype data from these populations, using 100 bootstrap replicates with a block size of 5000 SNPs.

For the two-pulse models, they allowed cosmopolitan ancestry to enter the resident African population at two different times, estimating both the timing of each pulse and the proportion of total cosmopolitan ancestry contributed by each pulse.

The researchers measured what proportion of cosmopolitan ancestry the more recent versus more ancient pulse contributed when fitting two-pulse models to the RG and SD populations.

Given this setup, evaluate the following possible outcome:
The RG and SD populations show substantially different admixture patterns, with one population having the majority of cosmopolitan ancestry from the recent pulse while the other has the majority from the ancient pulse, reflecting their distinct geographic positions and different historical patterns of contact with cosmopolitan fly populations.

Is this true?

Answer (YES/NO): NO